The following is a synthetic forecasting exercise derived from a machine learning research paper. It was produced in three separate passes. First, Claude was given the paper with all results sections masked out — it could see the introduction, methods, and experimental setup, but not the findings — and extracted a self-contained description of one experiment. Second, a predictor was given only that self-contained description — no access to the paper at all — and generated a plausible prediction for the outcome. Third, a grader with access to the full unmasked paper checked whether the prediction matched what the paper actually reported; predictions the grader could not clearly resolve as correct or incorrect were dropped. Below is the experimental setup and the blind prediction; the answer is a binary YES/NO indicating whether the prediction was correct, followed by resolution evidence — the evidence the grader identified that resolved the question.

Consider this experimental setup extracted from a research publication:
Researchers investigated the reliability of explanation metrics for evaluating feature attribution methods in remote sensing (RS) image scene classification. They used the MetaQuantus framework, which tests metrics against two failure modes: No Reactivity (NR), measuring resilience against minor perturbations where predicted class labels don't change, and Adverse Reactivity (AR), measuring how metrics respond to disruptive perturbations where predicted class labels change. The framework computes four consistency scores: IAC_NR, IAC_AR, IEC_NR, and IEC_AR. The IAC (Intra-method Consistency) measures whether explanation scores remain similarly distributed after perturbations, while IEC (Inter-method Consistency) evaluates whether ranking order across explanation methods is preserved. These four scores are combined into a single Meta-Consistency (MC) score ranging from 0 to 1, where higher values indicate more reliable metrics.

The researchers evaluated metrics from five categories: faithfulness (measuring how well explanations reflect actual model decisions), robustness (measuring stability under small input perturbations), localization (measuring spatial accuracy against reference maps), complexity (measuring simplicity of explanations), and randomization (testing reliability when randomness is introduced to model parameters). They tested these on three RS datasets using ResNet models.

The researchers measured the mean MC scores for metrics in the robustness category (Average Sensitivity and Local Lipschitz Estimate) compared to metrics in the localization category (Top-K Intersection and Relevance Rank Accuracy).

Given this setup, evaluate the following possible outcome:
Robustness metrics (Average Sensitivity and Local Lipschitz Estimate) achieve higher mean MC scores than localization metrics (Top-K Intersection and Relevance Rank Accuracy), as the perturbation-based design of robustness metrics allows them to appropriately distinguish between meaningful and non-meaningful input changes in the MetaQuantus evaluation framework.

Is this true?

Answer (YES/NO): YES